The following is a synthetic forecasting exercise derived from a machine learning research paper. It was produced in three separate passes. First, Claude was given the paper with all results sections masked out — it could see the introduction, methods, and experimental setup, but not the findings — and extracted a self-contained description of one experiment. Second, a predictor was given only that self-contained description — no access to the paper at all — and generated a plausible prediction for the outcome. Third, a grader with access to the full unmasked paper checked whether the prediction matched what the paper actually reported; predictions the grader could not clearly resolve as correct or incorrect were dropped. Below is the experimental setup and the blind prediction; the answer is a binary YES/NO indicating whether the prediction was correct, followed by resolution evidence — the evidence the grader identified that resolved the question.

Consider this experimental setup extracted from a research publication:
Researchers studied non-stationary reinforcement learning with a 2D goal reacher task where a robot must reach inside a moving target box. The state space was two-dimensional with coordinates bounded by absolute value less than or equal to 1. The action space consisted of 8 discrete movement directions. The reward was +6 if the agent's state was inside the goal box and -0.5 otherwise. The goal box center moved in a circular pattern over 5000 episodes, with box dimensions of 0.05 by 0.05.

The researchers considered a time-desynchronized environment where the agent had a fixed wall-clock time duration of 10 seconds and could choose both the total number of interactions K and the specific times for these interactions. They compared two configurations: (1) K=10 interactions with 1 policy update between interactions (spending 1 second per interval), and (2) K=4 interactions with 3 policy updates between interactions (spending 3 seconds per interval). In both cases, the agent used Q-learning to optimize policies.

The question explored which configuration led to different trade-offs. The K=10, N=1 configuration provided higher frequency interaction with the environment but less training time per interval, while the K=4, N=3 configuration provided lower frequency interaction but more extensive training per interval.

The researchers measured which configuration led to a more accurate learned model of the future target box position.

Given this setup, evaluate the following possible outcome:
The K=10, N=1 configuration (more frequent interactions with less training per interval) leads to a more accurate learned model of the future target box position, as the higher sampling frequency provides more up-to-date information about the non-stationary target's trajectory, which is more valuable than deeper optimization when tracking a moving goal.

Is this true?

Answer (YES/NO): YES